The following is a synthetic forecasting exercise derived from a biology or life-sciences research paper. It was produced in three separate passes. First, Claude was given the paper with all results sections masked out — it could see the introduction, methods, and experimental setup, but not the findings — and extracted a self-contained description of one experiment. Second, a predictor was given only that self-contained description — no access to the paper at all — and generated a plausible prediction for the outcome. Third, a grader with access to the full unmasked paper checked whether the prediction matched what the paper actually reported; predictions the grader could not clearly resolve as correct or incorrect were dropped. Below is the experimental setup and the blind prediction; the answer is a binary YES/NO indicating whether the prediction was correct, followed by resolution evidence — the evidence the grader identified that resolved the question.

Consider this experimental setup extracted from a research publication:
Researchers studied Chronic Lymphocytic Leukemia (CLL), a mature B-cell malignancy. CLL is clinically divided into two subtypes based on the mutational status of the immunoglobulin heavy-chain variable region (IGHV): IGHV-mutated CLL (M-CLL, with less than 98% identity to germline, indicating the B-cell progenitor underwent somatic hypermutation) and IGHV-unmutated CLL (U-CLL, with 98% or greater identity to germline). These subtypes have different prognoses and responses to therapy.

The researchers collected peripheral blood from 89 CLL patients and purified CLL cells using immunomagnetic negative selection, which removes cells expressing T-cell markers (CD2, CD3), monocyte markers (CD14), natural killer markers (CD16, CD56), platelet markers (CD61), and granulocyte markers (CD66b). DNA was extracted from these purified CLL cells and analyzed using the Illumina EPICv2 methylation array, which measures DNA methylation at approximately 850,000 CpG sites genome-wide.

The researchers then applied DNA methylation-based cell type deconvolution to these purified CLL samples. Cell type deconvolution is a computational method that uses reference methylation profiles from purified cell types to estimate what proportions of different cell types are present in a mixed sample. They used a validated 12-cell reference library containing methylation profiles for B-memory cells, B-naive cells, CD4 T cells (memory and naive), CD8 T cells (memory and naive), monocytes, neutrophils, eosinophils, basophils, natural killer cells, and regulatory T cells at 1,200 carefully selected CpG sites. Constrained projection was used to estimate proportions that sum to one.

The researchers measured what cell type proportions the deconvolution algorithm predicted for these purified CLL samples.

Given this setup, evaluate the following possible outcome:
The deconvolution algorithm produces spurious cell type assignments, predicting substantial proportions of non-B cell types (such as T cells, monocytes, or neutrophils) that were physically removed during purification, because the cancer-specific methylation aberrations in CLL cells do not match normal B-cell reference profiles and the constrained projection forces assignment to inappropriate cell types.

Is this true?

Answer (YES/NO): NO